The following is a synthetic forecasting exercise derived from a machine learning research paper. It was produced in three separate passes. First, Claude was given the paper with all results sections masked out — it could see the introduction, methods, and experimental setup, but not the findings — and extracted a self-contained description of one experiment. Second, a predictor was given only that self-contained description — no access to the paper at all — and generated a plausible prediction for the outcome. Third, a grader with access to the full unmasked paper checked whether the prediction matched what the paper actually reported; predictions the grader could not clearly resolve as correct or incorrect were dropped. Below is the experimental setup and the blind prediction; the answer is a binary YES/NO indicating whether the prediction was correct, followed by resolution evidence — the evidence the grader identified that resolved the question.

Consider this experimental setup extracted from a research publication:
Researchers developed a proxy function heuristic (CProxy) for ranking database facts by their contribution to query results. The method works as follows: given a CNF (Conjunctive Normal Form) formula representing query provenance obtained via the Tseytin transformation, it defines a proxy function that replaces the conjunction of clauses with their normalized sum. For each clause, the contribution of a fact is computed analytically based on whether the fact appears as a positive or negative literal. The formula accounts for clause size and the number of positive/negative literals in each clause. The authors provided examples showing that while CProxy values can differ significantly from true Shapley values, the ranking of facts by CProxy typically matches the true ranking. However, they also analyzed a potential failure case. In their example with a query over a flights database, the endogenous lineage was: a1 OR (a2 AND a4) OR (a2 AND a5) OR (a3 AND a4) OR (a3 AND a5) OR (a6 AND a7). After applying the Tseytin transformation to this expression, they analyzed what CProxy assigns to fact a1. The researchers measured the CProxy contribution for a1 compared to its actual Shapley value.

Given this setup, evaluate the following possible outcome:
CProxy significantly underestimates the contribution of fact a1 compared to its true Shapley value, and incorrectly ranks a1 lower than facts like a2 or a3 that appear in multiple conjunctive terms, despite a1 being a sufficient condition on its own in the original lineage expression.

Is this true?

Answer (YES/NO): YES